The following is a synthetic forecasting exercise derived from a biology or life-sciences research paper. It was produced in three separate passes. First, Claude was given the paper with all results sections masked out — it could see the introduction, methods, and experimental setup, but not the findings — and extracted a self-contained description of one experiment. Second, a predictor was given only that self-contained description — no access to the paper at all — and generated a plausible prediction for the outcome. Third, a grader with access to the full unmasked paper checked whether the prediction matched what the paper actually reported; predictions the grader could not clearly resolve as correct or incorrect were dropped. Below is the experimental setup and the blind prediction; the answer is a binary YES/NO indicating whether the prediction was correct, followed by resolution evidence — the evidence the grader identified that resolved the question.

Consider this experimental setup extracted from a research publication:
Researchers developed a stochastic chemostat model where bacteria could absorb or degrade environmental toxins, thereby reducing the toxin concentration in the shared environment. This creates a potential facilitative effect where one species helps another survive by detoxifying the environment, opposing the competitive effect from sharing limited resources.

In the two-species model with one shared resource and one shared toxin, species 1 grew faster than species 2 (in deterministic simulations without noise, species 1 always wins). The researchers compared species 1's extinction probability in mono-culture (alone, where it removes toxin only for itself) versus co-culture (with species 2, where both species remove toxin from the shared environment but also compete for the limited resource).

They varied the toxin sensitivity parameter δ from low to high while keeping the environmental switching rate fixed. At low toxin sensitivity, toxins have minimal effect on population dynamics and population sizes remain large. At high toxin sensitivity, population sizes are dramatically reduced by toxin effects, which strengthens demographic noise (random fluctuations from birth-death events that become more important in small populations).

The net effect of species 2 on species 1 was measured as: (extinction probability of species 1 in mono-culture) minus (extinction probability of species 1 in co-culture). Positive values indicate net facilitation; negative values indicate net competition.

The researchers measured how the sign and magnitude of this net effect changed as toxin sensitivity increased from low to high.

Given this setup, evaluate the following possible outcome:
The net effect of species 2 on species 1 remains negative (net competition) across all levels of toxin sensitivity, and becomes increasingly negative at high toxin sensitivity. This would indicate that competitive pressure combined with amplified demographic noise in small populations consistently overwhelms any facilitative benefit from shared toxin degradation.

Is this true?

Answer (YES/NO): NO